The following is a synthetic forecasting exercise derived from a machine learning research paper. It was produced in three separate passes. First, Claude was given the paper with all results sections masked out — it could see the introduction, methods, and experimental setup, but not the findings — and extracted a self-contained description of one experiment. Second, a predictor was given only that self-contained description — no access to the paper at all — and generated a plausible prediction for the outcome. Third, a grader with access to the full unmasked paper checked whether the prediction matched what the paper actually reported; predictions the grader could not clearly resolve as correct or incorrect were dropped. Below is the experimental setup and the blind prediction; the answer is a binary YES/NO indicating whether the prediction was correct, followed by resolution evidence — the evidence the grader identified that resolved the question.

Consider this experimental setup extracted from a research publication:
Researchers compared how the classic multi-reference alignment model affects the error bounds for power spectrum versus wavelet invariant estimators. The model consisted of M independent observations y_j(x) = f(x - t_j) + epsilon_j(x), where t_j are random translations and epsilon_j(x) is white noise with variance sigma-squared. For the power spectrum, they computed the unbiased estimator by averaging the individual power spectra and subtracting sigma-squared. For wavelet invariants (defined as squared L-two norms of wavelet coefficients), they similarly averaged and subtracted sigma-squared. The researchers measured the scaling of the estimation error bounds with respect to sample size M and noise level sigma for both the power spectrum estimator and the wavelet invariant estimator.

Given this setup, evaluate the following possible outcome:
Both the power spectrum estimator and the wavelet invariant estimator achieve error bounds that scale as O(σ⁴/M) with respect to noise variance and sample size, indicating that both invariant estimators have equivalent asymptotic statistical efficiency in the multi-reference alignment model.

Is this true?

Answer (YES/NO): NO